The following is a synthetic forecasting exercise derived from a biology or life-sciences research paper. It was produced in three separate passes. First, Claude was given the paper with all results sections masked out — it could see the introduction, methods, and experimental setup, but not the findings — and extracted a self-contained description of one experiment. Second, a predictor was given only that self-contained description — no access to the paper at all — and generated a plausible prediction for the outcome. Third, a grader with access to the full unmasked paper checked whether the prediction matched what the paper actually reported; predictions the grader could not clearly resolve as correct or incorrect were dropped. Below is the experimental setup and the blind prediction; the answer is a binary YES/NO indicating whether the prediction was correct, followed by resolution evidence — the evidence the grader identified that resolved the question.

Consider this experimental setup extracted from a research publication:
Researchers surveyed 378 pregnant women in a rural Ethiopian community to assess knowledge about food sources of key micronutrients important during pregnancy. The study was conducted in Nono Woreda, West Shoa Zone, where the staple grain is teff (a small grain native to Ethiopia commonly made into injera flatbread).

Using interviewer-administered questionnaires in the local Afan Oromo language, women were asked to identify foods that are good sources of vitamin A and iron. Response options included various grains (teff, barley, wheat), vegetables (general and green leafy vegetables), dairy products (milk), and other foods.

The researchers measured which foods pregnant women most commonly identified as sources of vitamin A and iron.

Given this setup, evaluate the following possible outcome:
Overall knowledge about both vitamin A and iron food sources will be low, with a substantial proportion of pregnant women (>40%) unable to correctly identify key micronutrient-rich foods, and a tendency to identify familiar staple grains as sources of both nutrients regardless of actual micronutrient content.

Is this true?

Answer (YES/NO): NO